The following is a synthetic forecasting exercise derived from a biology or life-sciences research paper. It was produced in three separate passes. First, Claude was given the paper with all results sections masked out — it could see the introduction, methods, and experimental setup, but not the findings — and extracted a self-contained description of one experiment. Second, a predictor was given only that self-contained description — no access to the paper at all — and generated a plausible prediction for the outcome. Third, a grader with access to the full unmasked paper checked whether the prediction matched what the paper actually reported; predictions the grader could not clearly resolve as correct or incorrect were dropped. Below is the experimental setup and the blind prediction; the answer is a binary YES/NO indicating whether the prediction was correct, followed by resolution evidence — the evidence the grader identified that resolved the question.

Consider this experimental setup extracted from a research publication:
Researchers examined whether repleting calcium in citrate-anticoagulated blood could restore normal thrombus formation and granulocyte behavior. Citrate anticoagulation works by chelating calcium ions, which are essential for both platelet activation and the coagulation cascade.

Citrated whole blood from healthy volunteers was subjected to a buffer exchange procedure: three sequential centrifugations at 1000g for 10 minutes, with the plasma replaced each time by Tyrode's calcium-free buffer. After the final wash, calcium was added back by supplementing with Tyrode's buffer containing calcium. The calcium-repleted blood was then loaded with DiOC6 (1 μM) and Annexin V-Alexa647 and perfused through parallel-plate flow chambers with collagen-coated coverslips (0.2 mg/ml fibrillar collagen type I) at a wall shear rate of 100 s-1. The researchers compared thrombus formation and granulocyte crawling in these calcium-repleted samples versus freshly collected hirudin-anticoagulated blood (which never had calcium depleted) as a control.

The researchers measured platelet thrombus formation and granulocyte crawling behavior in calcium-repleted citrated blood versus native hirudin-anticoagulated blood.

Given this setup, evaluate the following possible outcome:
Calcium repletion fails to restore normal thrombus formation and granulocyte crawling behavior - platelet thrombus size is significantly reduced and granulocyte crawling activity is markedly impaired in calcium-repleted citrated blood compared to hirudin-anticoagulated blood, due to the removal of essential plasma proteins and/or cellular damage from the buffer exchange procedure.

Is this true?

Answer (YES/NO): NO